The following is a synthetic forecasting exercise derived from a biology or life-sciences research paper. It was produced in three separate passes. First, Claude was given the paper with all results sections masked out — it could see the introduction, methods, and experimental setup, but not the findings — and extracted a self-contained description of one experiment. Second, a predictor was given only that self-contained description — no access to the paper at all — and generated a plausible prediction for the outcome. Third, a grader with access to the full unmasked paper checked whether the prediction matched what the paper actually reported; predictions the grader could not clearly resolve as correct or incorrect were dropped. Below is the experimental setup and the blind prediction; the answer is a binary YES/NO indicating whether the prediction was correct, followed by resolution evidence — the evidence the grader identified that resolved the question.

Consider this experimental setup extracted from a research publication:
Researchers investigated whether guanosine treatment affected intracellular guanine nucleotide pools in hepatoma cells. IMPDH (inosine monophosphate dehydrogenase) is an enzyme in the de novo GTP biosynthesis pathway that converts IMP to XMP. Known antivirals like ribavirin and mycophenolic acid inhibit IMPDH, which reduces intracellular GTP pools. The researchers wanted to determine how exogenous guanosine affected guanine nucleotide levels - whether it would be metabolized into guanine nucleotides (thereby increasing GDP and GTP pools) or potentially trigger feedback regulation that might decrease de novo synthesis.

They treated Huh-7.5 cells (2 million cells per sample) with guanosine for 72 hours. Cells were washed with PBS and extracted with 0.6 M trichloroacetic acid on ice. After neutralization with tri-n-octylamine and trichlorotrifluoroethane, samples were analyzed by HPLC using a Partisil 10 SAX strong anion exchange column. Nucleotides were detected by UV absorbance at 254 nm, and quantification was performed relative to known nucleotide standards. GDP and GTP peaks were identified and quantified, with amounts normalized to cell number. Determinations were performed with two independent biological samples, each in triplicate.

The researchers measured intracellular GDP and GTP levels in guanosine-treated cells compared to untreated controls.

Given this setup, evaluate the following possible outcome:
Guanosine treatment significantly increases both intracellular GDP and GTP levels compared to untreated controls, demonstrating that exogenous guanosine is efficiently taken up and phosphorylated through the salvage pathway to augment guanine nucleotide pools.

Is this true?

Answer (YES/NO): YES